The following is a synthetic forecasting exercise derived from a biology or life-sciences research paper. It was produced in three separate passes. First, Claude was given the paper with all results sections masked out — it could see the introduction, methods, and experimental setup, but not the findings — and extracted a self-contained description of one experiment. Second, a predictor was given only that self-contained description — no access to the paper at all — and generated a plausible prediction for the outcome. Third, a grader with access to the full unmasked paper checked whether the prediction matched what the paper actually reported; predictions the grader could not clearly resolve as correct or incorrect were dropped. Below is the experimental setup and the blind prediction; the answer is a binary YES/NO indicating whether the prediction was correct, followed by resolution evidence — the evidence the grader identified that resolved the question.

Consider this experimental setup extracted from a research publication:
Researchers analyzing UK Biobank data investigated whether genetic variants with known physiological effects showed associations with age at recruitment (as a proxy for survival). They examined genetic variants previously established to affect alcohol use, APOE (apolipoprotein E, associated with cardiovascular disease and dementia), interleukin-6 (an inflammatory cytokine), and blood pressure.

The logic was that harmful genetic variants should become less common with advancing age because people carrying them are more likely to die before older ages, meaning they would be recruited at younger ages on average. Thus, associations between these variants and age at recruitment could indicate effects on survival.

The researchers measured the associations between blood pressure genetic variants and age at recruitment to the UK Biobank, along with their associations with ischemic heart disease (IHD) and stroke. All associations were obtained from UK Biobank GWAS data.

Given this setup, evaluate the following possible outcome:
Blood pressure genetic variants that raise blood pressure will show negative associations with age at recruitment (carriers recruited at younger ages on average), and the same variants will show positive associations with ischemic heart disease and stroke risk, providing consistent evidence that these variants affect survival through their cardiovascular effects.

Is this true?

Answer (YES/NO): NO